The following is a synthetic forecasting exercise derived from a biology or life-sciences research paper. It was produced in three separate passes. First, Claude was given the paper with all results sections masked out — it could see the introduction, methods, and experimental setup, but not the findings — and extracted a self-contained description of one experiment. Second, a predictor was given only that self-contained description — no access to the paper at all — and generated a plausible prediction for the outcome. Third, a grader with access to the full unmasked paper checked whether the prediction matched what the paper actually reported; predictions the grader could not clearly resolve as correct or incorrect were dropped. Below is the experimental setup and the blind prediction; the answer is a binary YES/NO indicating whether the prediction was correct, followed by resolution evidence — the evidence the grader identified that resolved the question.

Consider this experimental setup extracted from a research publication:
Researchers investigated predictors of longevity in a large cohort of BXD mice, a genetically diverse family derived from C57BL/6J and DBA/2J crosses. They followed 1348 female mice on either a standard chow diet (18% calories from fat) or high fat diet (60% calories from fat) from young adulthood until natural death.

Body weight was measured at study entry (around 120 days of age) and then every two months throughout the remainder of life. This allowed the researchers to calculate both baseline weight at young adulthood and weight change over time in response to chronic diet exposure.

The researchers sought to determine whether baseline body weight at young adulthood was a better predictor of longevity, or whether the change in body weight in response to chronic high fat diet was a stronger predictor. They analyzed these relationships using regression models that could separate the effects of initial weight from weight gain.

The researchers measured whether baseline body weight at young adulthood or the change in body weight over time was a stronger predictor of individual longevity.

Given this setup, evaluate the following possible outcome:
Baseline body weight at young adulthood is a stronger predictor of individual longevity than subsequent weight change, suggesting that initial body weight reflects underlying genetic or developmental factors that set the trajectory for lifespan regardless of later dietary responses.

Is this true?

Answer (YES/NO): YES